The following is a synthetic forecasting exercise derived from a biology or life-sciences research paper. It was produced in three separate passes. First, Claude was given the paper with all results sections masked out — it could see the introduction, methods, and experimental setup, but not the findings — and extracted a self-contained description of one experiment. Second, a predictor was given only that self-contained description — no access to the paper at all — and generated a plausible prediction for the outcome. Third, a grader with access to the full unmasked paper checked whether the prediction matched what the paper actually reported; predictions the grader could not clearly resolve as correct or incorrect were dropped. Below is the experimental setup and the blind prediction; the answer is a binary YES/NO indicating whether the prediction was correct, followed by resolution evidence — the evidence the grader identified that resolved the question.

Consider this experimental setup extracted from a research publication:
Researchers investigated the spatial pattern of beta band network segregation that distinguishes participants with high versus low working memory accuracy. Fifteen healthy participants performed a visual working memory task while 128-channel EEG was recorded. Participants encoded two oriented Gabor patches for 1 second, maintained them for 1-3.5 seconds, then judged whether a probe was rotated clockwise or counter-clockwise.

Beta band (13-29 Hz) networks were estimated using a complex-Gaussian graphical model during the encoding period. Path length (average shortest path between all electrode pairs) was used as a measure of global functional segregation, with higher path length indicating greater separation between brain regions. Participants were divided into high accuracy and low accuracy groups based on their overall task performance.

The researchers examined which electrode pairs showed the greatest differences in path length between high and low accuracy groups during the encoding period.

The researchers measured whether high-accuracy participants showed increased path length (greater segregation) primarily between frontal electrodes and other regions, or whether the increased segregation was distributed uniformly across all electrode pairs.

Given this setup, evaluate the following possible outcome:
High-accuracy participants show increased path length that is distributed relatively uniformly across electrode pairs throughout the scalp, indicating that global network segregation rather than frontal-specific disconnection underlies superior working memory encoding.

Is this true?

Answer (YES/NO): NO